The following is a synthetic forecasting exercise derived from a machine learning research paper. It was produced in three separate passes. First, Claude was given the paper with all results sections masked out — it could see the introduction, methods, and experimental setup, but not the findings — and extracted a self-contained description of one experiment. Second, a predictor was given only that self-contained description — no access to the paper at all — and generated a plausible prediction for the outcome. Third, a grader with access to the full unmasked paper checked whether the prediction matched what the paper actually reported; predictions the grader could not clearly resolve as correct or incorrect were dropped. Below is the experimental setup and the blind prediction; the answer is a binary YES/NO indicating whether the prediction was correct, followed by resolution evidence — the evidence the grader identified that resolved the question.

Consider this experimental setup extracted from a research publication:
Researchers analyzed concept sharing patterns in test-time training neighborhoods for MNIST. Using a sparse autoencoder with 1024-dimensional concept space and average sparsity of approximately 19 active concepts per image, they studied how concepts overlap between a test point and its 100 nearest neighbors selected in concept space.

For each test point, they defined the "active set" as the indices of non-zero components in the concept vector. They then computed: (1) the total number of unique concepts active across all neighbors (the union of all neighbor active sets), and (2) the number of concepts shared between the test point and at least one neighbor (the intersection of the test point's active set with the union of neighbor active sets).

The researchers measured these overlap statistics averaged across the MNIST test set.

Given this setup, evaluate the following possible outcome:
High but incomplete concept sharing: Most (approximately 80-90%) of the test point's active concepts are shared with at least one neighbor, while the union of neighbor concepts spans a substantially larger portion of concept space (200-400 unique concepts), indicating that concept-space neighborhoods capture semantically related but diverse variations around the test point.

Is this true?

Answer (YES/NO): NO